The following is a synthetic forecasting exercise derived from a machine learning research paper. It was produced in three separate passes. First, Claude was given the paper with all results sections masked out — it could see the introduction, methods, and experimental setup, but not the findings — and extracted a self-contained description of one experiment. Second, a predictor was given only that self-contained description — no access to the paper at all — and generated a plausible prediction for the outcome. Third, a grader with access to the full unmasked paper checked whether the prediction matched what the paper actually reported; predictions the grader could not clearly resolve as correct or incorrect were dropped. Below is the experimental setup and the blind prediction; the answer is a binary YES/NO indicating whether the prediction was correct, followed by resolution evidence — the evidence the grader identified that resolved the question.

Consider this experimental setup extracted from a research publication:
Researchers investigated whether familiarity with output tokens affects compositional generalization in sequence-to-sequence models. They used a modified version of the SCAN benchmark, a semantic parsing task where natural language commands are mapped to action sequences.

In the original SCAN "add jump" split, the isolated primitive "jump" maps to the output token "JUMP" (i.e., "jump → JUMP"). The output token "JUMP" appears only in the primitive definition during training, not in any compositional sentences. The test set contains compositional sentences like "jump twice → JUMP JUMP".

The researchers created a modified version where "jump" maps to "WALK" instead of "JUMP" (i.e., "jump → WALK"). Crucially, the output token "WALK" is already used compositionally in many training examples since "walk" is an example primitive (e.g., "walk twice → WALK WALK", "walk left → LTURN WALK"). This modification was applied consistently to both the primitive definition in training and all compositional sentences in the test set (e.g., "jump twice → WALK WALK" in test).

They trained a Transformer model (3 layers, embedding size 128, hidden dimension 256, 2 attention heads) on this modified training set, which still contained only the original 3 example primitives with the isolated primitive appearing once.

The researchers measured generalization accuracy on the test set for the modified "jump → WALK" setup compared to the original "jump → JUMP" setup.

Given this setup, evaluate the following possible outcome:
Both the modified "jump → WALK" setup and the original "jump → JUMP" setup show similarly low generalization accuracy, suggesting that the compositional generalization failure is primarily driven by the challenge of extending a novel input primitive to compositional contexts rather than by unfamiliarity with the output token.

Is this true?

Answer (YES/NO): NO